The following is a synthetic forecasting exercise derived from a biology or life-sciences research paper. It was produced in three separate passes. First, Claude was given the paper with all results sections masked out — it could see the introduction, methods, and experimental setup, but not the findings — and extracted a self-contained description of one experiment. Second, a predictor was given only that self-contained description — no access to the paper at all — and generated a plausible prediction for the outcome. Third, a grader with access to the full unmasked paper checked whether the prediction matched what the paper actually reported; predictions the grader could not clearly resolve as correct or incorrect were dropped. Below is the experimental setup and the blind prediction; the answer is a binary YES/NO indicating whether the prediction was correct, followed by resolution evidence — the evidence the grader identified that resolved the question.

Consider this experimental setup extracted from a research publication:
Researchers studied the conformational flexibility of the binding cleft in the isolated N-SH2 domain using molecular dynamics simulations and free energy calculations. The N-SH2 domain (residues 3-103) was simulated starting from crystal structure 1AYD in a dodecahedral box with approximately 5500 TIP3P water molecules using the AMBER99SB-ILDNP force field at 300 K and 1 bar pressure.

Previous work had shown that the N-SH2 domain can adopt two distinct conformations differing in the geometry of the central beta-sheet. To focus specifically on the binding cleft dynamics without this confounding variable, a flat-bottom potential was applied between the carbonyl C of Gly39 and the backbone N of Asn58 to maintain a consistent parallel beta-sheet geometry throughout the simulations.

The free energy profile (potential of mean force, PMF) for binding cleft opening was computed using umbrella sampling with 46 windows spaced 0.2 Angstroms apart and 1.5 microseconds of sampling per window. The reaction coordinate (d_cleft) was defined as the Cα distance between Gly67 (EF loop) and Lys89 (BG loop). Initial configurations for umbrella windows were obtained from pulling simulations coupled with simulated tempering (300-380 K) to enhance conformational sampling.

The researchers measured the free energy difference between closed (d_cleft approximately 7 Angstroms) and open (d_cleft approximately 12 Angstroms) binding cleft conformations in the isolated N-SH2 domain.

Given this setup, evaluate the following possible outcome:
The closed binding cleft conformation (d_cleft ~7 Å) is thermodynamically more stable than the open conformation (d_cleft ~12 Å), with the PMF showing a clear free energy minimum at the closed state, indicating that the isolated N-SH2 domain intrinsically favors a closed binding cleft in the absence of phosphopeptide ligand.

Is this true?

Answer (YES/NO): NO